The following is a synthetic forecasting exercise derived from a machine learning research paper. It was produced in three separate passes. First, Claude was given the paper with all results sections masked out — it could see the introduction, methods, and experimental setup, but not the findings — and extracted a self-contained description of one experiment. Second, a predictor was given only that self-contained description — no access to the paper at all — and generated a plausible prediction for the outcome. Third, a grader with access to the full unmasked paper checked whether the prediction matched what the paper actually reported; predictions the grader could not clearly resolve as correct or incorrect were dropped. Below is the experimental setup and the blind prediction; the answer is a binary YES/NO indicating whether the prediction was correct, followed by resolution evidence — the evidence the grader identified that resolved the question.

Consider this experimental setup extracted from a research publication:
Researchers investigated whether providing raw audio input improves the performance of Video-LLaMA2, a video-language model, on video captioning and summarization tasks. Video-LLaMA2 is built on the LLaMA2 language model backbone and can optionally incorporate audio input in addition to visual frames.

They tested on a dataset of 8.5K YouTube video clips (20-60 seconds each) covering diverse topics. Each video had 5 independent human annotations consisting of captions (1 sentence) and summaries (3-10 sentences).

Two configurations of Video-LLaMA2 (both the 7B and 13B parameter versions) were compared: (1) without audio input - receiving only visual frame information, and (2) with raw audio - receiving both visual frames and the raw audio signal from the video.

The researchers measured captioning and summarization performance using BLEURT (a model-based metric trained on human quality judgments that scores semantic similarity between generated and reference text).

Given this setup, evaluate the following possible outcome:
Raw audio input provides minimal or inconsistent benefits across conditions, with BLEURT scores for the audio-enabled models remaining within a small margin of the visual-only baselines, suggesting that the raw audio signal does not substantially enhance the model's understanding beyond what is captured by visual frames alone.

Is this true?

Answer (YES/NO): YES